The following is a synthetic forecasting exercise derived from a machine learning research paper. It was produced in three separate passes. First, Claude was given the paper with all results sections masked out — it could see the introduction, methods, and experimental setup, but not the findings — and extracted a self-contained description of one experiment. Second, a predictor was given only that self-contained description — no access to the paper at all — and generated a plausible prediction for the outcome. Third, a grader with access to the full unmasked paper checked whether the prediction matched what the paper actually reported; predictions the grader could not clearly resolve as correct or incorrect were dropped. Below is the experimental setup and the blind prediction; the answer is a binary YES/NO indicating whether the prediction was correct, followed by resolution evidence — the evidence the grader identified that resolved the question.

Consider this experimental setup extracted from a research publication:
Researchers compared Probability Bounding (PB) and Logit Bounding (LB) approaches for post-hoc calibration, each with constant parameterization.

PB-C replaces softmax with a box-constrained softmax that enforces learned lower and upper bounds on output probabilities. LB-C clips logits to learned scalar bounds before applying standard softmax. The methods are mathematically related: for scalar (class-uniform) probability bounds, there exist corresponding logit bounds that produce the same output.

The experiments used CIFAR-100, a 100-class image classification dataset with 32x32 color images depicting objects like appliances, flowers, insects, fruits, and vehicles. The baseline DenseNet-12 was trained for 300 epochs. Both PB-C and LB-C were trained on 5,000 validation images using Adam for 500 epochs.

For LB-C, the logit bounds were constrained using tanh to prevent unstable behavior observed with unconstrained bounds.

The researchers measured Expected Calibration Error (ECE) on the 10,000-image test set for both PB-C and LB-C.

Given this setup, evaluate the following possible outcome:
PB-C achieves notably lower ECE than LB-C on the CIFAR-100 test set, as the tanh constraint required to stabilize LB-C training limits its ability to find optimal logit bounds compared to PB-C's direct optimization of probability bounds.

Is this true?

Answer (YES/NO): NO